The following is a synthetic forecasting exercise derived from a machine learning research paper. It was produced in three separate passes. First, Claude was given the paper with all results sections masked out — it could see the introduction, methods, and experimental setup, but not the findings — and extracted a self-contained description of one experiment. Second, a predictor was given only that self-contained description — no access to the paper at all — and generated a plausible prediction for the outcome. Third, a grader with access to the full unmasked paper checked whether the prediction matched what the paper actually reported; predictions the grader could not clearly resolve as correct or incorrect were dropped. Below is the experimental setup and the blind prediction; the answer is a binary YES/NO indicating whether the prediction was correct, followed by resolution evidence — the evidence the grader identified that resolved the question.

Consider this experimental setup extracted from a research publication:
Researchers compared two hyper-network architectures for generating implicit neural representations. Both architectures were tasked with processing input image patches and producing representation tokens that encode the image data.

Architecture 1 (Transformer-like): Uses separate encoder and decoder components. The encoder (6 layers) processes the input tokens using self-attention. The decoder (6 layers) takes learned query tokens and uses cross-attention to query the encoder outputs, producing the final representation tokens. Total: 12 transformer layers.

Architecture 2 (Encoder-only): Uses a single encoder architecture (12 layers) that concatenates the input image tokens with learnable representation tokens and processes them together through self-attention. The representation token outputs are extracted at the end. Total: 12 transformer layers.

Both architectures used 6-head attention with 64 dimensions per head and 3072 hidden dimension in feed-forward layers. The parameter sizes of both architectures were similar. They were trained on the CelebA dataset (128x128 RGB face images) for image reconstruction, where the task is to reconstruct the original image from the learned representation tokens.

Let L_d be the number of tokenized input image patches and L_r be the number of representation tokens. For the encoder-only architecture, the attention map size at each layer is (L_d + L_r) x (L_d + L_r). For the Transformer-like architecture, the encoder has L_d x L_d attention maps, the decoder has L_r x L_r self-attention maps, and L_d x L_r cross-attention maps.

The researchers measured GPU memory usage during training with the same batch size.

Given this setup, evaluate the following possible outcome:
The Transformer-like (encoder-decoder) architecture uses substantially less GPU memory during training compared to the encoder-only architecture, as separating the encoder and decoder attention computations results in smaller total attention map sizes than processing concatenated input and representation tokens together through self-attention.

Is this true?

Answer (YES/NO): NO